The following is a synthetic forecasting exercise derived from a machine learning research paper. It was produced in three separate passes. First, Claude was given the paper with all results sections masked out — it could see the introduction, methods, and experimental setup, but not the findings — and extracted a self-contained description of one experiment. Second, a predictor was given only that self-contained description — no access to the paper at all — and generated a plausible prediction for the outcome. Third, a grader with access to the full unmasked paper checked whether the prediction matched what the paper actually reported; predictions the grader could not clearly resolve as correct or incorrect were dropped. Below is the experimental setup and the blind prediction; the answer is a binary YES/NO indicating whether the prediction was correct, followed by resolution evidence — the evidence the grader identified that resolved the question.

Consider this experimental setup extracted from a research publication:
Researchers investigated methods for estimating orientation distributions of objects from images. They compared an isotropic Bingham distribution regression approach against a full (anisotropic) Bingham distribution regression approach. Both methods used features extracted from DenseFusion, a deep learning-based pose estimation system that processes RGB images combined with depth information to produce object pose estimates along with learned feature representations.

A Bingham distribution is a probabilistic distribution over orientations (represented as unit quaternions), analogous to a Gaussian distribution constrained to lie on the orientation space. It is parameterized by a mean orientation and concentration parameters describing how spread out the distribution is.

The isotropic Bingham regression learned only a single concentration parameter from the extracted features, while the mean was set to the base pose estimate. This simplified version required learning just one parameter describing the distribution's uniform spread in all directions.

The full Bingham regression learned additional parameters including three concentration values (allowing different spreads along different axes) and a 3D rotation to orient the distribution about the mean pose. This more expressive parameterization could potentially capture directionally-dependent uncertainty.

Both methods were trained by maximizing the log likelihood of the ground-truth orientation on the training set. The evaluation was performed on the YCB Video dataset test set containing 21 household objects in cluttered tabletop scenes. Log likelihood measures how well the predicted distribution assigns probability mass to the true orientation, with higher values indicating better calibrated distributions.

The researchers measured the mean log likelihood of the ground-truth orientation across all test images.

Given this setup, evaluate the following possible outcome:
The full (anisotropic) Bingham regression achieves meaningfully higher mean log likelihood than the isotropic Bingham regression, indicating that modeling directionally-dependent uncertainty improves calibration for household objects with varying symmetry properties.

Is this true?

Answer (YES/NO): NO